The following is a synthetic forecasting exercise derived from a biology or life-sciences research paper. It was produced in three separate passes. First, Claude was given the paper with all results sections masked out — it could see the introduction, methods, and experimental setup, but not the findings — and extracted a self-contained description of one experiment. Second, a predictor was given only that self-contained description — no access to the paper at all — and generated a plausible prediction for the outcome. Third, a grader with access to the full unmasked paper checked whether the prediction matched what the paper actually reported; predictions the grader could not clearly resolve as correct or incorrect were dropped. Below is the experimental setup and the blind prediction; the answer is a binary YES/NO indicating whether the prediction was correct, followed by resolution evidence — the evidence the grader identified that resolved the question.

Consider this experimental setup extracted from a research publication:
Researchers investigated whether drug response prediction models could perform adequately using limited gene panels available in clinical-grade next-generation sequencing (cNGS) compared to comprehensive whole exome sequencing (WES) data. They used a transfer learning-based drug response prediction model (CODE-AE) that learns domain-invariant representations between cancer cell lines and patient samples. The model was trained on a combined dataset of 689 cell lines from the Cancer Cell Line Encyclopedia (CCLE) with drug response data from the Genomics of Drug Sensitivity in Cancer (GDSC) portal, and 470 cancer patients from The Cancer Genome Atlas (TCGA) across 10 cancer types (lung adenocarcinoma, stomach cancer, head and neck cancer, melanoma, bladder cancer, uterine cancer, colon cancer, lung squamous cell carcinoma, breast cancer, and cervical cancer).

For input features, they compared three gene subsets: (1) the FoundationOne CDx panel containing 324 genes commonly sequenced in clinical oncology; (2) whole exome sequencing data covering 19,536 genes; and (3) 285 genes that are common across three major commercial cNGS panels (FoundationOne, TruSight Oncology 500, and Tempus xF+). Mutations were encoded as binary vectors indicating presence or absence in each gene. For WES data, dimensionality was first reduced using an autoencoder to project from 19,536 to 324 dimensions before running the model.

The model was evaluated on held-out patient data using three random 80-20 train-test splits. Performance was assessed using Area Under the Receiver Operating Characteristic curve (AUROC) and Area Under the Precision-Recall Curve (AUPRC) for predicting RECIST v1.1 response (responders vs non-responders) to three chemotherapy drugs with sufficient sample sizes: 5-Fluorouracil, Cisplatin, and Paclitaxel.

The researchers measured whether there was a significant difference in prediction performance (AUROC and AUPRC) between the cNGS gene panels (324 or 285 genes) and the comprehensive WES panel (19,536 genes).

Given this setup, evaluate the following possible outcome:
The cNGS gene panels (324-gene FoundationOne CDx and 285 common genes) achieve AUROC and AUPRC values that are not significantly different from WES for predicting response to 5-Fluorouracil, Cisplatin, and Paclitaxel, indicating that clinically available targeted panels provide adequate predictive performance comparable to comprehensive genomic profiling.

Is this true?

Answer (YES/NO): YES